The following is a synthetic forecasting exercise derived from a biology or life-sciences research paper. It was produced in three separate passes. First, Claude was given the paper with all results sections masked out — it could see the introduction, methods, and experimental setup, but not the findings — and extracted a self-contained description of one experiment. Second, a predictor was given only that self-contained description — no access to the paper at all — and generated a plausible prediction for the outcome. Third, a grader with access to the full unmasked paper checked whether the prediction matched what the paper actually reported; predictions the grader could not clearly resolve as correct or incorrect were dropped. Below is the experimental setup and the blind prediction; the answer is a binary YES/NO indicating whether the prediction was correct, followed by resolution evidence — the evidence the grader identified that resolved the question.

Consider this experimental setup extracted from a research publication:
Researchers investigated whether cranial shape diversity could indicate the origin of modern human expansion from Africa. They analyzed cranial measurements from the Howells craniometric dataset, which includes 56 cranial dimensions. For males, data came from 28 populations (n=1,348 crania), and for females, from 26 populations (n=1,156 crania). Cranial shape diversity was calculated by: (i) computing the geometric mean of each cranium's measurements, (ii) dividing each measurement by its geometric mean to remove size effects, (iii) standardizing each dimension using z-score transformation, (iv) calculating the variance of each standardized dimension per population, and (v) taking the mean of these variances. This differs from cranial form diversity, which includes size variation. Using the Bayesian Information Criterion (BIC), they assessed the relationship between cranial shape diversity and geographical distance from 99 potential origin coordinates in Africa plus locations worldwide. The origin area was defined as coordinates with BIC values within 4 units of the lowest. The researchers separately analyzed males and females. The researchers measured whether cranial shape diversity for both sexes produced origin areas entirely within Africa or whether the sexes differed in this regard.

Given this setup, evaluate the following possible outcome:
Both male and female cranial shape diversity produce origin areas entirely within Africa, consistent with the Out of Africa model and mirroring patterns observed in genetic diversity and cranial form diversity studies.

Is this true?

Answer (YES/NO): NO